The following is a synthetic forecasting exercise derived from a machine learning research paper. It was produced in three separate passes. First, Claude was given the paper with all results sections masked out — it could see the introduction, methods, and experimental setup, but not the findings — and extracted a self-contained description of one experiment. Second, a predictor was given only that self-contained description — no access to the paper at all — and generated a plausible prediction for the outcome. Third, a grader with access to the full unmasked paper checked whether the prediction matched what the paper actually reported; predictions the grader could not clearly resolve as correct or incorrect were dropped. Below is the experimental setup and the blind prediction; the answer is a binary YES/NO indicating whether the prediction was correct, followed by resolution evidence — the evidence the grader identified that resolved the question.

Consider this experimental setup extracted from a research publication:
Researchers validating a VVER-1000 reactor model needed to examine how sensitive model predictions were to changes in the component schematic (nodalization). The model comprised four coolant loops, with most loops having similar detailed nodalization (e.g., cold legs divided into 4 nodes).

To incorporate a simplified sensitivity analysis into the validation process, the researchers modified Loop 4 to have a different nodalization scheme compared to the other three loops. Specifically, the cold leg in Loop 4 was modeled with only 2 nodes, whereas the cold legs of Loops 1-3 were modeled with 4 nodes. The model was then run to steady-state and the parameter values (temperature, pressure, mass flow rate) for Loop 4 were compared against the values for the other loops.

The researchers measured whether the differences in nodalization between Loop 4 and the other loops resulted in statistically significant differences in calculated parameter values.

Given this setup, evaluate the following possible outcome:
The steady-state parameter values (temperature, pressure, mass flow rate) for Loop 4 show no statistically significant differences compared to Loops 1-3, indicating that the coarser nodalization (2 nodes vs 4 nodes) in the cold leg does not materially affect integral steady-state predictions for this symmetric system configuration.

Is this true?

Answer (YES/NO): YES